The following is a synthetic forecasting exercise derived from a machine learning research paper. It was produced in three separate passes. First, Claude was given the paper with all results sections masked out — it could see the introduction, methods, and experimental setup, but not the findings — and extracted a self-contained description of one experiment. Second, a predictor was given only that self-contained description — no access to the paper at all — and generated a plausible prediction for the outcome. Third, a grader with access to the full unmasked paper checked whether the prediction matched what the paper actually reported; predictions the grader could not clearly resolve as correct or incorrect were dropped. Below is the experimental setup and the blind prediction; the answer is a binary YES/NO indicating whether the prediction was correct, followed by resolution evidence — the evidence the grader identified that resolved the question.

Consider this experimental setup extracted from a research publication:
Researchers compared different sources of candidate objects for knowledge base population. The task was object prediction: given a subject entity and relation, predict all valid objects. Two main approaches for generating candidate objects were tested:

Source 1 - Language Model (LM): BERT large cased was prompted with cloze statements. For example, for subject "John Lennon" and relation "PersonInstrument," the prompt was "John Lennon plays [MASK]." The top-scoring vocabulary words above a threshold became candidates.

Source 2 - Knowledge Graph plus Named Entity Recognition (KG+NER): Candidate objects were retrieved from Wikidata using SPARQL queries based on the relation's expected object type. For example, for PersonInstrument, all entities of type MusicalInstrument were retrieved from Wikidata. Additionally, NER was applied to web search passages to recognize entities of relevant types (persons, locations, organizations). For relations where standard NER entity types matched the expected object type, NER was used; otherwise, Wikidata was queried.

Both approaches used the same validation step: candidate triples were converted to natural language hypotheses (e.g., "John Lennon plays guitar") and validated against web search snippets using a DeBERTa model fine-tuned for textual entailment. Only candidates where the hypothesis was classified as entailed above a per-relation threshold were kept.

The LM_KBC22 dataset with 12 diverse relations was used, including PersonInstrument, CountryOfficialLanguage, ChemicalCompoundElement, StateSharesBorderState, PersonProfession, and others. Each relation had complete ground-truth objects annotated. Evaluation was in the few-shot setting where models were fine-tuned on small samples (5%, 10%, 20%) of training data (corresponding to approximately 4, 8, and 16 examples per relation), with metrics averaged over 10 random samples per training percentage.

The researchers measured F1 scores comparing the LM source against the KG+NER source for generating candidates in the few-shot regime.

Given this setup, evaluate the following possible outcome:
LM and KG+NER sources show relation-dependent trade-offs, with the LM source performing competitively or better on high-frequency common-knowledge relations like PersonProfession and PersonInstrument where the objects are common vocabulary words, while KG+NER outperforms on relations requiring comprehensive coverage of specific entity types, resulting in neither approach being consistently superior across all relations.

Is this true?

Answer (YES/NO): NO